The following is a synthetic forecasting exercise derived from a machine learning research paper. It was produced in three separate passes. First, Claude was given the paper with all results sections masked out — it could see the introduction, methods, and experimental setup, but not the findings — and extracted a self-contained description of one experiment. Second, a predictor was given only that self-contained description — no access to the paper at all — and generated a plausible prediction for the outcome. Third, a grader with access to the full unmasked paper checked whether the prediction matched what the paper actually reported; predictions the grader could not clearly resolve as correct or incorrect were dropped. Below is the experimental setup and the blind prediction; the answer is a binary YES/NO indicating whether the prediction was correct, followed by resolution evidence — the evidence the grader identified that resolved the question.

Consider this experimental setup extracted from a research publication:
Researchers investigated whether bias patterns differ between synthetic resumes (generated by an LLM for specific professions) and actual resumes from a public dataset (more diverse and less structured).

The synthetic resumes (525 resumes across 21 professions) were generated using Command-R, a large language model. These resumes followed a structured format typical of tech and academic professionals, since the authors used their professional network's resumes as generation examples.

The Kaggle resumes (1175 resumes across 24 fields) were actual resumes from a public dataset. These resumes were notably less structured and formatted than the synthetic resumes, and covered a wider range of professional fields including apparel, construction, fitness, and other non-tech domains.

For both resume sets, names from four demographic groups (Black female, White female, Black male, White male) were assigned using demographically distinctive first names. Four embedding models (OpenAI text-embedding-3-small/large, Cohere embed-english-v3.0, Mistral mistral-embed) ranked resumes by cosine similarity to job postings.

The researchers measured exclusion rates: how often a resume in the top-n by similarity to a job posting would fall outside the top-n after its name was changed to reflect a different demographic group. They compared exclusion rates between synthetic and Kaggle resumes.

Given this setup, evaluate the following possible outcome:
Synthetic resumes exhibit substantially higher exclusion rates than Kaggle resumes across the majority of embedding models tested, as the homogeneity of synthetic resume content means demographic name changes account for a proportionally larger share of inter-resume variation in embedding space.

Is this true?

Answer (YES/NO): YES